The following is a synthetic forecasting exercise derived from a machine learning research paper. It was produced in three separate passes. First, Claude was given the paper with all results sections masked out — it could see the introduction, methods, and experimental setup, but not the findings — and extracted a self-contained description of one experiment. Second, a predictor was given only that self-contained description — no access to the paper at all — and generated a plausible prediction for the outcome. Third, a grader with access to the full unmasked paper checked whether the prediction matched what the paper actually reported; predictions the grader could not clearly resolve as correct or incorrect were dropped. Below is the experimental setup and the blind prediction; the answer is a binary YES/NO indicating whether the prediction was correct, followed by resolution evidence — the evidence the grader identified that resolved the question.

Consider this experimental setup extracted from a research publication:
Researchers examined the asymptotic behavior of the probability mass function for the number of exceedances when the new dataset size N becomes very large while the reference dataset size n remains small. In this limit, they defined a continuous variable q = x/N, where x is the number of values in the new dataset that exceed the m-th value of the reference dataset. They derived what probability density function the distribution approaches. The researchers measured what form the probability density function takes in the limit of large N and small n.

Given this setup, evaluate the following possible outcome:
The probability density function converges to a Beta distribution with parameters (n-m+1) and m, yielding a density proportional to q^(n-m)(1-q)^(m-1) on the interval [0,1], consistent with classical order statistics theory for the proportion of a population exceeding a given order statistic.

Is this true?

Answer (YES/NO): NO